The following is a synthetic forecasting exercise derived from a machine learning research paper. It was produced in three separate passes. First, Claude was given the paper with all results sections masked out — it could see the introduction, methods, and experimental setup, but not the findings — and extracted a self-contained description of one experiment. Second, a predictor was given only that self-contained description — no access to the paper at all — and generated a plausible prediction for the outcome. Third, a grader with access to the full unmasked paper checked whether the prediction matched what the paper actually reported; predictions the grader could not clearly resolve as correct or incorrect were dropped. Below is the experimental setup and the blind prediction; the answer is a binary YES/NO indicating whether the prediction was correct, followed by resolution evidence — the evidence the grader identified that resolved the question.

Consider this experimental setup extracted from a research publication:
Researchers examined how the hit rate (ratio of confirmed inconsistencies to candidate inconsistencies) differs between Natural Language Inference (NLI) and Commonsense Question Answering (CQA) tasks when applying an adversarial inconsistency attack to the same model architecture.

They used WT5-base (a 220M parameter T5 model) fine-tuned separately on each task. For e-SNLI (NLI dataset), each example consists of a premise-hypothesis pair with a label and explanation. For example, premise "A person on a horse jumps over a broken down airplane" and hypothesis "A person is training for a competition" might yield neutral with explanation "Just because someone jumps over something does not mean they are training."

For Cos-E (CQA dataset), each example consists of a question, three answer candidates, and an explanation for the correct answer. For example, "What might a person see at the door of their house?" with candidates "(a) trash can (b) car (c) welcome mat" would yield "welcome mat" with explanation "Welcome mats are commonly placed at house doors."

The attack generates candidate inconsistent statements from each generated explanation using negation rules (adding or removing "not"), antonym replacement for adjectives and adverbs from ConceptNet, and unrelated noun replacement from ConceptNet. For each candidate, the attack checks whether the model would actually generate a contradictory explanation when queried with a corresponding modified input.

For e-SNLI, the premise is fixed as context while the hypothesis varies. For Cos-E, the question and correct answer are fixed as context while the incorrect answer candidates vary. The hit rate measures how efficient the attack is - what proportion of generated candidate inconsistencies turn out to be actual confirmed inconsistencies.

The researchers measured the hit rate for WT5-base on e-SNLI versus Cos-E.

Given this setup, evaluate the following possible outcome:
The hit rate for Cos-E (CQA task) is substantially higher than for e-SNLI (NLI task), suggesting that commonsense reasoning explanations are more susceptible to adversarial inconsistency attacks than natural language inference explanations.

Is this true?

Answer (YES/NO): NO